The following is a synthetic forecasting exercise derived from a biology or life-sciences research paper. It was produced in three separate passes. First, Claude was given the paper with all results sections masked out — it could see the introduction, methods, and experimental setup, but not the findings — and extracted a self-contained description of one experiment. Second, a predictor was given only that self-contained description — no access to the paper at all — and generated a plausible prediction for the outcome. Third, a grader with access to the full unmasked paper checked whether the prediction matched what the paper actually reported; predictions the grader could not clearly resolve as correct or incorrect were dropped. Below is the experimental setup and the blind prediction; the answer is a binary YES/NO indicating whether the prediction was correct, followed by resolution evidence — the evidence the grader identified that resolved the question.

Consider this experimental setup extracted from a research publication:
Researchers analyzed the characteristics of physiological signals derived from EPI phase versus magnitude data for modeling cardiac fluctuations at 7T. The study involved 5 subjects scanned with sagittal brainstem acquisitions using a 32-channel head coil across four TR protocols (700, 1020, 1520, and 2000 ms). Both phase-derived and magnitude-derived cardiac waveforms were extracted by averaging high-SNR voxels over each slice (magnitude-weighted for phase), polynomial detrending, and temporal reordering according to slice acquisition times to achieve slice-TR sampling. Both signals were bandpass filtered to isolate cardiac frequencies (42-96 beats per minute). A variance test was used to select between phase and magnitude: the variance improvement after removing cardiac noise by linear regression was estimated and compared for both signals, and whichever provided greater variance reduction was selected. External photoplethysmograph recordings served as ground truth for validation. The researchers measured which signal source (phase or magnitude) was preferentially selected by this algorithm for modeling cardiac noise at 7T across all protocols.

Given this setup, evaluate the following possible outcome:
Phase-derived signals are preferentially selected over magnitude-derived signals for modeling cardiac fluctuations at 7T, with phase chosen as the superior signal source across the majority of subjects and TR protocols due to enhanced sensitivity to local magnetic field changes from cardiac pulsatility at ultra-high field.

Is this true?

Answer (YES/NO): NO